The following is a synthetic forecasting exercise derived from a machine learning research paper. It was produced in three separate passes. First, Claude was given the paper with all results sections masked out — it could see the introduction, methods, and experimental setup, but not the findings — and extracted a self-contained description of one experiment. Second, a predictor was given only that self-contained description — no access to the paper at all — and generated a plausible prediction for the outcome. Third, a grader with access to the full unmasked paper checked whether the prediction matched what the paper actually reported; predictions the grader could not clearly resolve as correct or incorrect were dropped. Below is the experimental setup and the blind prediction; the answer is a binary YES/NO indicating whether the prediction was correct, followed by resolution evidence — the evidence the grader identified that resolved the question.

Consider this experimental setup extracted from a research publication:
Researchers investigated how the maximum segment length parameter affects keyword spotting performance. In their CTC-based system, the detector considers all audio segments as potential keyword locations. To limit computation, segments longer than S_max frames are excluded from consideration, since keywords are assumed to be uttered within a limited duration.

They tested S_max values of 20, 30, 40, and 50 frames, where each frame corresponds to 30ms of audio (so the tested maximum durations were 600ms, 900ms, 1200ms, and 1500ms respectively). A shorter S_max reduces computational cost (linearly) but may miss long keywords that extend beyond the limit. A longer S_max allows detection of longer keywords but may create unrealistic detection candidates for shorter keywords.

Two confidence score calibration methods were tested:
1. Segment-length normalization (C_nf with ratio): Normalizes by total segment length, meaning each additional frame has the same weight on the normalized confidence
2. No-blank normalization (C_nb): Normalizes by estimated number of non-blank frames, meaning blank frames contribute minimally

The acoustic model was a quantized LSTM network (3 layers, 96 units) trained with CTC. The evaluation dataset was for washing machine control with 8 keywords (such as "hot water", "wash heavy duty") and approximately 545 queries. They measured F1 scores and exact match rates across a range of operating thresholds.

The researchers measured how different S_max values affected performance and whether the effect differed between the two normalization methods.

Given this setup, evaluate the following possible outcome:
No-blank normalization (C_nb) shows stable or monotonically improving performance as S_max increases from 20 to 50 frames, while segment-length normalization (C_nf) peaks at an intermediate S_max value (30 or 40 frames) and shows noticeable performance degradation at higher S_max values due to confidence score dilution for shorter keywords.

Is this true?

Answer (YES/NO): NO